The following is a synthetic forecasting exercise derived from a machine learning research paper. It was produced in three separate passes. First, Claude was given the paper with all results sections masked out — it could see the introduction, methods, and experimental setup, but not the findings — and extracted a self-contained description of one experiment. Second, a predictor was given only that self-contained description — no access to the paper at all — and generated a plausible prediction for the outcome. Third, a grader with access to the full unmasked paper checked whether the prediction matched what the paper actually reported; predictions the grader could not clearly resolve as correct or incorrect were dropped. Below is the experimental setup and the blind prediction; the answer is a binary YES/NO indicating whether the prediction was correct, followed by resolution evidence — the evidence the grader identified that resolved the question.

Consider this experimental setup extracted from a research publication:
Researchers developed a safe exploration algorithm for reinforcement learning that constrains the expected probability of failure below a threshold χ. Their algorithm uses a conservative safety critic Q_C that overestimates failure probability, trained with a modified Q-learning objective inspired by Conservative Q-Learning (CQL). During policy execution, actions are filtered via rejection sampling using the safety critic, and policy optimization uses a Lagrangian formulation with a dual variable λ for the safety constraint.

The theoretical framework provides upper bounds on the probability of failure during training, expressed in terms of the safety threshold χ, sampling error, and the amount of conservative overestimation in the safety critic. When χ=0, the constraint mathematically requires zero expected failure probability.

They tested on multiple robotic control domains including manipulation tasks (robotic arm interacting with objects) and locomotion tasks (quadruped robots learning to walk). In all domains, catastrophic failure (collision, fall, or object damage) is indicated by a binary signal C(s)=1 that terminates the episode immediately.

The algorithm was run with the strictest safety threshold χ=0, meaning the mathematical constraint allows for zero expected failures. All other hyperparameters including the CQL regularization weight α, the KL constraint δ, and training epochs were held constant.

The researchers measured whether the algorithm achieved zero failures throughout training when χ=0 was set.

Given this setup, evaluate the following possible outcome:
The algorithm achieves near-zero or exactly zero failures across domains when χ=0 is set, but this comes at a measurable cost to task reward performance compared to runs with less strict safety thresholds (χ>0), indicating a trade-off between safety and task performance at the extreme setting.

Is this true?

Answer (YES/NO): NO